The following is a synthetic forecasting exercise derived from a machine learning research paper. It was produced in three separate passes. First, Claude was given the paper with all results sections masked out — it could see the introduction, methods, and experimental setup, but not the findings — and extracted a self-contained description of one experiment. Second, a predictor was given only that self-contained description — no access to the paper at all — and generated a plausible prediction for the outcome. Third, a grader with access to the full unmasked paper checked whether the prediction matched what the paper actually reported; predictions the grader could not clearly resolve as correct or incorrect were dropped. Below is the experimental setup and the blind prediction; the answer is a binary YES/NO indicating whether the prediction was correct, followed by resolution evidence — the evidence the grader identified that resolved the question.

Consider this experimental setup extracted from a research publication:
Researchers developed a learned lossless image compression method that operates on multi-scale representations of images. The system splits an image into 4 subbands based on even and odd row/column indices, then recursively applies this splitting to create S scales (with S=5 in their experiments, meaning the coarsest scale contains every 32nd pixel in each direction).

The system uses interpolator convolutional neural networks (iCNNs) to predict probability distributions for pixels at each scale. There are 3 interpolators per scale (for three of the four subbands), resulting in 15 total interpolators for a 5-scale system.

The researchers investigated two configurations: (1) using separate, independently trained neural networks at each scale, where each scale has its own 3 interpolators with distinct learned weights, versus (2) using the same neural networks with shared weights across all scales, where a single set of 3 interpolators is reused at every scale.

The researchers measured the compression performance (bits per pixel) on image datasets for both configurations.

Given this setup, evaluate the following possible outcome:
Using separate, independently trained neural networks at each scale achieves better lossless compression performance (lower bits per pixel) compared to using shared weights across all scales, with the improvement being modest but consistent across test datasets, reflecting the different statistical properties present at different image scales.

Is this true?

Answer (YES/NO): NO